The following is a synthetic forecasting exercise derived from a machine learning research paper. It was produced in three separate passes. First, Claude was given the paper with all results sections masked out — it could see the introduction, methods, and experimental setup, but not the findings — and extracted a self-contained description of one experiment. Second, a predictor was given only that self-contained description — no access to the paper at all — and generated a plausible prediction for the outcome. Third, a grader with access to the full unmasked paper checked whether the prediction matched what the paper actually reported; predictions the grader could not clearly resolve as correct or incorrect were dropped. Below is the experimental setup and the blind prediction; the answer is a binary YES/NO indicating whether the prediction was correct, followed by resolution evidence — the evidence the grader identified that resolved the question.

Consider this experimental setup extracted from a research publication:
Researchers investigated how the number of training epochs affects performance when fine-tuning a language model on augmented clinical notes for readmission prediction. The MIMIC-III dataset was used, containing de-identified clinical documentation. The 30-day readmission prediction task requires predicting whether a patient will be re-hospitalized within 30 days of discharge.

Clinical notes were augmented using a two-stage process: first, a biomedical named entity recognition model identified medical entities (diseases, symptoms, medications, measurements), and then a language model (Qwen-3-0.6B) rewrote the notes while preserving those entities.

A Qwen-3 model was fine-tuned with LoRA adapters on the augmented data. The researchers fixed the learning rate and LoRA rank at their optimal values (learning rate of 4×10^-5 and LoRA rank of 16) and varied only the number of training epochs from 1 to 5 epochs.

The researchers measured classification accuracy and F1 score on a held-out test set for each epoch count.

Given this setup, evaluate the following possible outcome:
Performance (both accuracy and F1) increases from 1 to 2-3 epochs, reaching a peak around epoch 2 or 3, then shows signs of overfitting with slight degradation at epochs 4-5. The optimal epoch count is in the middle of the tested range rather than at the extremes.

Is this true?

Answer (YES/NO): YES